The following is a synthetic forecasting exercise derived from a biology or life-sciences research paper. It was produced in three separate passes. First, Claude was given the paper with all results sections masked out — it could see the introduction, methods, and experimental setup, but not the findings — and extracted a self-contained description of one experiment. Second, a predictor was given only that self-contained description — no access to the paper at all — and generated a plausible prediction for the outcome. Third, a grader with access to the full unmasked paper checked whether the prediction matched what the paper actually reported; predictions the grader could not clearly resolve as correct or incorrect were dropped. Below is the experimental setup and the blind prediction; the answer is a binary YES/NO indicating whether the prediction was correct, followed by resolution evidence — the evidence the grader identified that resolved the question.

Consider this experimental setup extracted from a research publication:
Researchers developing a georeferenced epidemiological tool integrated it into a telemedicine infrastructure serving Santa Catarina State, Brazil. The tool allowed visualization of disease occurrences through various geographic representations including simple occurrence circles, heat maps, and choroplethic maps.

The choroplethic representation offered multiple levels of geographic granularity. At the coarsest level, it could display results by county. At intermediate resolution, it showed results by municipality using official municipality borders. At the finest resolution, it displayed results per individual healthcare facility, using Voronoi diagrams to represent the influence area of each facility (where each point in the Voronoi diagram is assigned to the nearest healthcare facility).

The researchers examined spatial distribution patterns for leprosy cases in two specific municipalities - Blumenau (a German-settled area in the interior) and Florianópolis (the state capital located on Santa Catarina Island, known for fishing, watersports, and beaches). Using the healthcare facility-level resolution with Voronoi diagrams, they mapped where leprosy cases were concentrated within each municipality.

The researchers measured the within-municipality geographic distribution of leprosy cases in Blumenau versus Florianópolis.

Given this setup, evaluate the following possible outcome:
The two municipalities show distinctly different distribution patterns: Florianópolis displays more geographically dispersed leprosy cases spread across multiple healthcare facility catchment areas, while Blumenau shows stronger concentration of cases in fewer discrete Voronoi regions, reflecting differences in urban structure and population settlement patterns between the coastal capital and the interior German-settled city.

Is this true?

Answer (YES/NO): NO